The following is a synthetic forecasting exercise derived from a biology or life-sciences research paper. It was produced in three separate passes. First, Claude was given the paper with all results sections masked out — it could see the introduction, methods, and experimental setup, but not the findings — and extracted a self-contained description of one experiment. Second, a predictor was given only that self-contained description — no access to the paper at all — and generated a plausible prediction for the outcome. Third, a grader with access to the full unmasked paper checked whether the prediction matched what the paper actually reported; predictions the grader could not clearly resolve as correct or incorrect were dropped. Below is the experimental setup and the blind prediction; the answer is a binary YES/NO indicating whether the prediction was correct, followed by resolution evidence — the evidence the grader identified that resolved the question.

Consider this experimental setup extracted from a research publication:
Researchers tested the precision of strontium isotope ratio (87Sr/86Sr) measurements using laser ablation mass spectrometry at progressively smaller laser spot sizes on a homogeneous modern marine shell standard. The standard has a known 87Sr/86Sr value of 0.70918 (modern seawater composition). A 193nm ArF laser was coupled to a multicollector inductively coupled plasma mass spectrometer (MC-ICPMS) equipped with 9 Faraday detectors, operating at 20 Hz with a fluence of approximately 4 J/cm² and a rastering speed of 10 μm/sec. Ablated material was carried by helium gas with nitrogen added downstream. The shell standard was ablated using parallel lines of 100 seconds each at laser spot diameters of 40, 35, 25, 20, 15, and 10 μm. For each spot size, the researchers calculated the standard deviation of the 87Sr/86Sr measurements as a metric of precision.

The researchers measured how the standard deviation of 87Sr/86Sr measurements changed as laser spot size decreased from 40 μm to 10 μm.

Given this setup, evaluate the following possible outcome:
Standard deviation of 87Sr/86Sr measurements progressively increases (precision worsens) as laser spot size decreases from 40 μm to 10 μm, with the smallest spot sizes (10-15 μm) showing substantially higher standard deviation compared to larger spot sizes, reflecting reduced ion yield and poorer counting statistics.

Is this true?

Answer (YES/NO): NO